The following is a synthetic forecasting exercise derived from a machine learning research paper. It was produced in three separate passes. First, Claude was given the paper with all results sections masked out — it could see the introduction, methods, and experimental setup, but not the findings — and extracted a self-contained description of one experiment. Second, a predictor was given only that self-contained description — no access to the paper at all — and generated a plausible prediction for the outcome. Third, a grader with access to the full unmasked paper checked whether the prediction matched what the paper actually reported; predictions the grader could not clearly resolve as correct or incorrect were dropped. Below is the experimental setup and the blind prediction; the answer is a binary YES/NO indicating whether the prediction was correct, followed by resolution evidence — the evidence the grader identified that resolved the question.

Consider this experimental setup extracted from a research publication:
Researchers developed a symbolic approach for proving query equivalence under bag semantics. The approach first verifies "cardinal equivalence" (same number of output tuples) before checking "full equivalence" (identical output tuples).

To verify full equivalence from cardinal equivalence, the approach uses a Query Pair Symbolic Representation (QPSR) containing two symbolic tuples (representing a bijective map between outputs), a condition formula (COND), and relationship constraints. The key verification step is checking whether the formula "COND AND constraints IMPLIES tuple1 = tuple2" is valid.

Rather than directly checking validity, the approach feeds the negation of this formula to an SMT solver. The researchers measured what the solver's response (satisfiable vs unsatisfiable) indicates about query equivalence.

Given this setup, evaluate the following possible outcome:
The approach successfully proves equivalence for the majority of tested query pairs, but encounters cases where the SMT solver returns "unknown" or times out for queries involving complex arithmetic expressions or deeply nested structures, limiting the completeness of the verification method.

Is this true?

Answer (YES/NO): NO